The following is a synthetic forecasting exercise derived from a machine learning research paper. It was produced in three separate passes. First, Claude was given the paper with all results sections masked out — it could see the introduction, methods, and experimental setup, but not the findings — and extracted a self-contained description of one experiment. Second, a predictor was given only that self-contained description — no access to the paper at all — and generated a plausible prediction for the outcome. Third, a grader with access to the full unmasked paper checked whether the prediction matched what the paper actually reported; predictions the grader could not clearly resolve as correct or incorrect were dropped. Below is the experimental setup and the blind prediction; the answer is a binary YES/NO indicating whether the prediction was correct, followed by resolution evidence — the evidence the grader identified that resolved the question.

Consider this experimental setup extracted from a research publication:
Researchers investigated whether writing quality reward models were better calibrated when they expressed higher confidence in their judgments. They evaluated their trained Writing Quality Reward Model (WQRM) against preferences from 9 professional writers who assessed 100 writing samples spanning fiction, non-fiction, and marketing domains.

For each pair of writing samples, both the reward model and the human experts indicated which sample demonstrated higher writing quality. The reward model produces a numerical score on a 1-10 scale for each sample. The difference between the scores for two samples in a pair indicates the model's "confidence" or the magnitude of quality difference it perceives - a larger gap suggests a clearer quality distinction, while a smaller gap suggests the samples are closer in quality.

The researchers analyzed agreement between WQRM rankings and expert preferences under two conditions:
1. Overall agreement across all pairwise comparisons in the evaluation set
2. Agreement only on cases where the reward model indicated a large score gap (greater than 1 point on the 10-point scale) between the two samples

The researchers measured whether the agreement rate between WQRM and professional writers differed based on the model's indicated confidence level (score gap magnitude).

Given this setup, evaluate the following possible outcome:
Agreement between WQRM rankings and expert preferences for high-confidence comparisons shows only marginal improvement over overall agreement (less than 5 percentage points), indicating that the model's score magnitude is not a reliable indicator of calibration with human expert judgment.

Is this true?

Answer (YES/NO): NO